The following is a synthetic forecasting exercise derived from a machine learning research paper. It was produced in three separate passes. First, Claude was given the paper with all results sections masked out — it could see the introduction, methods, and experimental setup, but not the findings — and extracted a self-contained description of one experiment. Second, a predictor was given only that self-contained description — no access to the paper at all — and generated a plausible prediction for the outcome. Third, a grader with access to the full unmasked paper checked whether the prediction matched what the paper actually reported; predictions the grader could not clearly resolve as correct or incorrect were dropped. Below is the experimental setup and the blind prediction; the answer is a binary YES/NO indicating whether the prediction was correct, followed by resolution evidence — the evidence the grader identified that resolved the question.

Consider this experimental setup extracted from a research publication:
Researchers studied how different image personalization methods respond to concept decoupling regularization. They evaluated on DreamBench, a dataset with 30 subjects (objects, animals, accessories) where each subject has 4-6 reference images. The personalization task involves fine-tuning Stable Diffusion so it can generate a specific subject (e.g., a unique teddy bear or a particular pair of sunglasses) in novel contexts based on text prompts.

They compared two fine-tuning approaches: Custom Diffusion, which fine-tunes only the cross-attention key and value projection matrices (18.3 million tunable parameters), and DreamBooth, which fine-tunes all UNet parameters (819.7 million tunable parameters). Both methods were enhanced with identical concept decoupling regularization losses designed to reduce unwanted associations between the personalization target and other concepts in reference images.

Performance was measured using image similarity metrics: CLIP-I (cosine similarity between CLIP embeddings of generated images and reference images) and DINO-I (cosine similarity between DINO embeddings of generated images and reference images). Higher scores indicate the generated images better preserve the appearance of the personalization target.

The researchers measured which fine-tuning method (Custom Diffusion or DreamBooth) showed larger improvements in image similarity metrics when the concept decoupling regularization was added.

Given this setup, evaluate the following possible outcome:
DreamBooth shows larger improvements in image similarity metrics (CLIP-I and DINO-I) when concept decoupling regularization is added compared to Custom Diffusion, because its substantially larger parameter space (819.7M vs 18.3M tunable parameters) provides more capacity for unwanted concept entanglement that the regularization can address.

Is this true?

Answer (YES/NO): NO